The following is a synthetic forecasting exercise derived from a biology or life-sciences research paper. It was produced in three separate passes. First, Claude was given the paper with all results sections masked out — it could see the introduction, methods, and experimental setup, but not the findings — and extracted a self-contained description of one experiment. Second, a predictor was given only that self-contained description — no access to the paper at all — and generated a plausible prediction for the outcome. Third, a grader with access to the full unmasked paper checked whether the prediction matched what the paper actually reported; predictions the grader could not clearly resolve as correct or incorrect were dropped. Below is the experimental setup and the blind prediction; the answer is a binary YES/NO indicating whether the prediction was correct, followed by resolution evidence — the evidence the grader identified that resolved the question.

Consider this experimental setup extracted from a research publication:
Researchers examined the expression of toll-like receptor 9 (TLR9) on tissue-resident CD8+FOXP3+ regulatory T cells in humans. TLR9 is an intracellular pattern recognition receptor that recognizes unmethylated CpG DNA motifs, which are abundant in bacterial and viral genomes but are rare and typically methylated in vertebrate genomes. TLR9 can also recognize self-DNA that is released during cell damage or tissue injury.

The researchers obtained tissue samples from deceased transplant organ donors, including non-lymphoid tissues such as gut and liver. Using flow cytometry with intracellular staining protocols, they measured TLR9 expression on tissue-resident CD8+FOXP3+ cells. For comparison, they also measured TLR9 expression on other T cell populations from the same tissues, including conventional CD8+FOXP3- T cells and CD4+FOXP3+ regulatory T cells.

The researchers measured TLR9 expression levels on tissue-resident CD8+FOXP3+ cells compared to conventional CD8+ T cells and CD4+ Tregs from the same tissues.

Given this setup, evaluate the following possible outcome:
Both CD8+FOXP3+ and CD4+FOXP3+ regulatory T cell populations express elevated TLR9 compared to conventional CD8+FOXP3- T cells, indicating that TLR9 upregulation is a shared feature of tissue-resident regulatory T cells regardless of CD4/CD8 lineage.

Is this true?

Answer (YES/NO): YES